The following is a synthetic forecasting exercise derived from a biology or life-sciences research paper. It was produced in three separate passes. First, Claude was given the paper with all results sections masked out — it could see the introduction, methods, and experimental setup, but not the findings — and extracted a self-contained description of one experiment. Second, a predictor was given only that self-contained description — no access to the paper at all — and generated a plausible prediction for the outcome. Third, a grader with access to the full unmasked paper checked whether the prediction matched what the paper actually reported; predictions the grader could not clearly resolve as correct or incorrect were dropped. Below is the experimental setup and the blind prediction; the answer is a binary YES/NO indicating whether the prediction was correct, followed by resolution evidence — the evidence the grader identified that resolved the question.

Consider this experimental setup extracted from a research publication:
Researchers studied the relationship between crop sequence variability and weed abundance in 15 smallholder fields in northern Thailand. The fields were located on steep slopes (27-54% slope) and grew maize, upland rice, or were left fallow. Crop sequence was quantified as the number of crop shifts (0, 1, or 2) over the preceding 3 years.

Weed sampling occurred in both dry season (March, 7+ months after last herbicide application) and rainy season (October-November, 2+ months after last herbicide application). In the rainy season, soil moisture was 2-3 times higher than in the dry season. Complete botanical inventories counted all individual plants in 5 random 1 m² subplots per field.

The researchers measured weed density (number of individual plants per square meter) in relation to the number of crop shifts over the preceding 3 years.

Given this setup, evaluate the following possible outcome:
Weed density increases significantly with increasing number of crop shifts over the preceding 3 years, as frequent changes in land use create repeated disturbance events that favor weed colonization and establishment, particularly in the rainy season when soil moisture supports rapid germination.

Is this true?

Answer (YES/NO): NO